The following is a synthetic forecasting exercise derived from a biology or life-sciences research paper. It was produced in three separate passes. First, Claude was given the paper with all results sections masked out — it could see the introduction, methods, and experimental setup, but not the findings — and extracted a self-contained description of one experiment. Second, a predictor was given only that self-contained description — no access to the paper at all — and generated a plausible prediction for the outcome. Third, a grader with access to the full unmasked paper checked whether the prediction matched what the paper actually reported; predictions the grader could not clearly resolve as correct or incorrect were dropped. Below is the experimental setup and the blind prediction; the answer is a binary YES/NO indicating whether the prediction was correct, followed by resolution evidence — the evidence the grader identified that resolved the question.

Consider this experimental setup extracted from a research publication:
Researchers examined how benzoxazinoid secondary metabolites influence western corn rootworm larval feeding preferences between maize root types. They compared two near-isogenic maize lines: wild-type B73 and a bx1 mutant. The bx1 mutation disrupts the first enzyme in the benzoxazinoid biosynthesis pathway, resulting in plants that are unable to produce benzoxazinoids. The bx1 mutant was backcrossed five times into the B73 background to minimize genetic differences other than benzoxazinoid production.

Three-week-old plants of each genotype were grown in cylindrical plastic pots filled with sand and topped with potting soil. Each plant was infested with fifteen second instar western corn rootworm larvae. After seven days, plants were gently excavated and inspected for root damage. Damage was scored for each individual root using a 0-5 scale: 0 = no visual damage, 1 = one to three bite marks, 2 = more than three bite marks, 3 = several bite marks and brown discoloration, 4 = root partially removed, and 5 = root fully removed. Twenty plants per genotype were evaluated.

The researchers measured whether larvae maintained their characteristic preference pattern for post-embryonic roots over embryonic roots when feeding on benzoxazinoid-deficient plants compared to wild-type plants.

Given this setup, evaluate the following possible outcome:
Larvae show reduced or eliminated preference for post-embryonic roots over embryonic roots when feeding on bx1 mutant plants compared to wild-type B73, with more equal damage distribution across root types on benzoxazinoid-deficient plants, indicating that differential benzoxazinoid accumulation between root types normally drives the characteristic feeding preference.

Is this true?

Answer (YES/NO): YES